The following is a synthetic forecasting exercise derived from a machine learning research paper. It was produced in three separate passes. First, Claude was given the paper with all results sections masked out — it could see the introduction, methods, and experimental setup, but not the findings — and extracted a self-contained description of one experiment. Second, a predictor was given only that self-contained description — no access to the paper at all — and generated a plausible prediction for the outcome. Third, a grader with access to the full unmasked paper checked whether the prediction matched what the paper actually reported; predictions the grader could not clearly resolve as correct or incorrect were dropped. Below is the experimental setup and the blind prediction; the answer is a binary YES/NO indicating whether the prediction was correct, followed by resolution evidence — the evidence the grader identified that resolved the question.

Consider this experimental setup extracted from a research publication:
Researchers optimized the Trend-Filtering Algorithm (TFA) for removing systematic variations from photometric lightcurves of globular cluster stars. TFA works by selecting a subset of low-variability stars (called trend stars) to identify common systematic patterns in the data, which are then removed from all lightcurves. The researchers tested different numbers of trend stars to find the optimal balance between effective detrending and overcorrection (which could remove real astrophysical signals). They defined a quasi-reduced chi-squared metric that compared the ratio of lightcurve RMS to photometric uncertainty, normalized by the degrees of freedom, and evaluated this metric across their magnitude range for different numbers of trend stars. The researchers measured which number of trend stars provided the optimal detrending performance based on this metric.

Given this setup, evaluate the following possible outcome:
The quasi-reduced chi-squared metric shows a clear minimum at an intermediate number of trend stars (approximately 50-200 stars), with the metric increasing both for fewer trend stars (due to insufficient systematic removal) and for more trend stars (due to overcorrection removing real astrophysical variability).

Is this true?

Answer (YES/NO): NO